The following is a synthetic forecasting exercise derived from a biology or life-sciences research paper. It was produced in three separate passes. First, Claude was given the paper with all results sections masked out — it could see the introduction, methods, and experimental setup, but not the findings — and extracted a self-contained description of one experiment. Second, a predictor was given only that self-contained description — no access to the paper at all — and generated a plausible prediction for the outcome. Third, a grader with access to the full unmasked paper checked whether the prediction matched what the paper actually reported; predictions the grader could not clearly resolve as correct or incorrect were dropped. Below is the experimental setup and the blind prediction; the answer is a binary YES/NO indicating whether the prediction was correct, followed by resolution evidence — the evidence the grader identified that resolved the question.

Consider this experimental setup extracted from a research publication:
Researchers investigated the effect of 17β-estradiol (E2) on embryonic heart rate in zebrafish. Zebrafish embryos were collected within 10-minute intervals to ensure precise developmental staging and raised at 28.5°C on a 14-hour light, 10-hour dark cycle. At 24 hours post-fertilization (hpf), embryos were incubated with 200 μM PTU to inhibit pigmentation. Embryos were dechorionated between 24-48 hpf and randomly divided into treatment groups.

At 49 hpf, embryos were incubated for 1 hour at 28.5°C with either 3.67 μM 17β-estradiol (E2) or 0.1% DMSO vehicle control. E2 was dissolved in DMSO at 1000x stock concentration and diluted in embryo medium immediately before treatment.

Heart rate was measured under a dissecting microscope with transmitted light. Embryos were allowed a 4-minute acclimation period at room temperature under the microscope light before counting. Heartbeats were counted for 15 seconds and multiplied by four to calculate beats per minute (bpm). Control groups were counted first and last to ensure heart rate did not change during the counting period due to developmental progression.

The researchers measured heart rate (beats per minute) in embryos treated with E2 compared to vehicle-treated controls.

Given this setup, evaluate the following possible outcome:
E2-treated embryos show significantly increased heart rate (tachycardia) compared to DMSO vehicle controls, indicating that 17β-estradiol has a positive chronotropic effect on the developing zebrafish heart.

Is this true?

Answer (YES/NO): YES